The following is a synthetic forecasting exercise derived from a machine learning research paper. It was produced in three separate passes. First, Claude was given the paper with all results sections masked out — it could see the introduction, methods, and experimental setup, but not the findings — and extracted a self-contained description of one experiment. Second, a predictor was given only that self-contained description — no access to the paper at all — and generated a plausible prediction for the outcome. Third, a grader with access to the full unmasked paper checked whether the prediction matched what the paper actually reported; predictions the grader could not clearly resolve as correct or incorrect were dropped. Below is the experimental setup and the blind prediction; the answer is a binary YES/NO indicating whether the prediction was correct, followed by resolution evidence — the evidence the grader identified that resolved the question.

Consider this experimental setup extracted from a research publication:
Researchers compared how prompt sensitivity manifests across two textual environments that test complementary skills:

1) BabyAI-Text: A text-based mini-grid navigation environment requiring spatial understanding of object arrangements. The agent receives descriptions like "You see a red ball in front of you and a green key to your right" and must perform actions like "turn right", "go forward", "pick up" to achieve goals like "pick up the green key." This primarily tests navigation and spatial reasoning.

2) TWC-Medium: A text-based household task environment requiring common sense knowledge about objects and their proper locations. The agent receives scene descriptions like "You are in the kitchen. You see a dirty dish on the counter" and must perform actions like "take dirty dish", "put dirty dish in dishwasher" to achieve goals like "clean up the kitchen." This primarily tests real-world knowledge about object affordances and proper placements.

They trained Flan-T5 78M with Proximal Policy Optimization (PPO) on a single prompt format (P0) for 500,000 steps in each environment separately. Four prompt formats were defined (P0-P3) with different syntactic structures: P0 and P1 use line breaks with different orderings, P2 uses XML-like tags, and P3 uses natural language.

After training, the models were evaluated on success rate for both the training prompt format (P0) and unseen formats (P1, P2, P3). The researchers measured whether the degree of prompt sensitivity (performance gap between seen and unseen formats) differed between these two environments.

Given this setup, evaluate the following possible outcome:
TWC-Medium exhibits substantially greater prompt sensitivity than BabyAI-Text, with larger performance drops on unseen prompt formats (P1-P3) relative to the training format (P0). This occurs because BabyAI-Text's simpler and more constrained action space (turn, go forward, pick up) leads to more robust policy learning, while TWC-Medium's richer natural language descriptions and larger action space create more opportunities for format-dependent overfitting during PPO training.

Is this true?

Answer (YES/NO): NO